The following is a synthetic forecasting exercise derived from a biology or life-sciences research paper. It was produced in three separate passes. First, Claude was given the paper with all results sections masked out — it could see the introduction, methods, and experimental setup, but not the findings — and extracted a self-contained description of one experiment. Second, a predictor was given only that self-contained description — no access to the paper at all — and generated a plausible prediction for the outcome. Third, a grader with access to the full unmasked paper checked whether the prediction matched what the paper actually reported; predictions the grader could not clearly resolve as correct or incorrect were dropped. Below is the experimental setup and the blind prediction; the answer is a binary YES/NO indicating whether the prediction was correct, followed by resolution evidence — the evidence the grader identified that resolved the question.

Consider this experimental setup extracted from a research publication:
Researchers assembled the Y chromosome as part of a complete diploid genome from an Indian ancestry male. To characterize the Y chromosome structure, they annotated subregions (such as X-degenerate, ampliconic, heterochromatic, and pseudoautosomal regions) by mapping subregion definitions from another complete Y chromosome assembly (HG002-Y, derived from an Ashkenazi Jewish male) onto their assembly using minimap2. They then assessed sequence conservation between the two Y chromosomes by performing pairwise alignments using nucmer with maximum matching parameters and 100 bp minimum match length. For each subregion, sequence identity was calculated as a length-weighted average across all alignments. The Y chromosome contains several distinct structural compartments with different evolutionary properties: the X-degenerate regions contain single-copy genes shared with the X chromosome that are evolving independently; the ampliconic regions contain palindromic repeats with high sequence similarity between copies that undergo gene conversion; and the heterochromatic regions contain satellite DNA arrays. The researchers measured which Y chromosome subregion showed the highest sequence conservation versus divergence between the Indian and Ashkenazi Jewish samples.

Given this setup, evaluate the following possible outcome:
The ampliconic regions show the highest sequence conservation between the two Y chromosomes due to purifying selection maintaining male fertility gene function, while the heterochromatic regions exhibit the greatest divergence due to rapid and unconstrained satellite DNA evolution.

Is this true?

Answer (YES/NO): NO